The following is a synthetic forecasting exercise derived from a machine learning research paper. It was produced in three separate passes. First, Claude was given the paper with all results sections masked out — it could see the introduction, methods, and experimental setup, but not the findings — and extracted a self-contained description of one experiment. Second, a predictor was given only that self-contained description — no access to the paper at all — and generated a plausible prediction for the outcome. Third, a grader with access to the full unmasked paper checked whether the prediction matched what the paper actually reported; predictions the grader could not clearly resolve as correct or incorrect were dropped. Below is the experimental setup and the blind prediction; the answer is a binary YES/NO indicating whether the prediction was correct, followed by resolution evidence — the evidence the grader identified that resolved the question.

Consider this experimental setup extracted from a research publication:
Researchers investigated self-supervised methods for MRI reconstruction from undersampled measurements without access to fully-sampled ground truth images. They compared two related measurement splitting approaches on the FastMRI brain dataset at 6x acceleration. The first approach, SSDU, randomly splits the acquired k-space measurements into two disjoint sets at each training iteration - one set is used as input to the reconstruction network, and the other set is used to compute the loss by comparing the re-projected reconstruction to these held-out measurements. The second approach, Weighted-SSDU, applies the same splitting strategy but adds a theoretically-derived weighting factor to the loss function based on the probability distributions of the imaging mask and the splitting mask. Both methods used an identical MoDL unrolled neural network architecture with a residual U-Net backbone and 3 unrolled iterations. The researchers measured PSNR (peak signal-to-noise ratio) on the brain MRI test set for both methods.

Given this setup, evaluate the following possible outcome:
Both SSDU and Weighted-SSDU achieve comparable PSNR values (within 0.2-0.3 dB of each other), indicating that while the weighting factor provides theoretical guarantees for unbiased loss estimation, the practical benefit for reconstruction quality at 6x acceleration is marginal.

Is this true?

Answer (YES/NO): NO